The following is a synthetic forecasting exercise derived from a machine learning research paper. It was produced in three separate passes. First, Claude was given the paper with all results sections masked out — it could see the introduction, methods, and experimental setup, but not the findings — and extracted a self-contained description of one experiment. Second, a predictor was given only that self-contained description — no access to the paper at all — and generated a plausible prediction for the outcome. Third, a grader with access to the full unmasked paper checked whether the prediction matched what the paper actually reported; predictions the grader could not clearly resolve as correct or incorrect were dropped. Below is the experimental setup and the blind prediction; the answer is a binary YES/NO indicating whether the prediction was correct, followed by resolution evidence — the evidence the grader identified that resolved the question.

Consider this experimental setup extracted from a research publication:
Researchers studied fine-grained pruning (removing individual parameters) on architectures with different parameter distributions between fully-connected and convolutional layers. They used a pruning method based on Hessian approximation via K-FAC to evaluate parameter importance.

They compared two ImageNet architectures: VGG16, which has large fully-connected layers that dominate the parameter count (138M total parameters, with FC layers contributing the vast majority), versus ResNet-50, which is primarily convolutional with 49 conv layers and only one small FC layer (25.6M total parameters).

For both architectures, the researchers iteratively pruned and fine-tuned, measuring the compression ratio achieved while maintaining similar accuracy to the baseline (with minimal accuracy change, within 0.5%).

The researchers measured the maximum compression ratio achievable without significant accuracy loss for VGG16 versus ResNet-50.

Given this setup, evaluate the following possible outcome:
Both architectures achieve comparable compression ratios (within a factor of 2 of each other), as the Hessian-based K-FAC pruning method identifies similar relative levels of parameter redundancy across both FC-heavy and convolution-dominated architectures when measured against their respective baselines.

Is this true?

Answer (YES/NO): NO